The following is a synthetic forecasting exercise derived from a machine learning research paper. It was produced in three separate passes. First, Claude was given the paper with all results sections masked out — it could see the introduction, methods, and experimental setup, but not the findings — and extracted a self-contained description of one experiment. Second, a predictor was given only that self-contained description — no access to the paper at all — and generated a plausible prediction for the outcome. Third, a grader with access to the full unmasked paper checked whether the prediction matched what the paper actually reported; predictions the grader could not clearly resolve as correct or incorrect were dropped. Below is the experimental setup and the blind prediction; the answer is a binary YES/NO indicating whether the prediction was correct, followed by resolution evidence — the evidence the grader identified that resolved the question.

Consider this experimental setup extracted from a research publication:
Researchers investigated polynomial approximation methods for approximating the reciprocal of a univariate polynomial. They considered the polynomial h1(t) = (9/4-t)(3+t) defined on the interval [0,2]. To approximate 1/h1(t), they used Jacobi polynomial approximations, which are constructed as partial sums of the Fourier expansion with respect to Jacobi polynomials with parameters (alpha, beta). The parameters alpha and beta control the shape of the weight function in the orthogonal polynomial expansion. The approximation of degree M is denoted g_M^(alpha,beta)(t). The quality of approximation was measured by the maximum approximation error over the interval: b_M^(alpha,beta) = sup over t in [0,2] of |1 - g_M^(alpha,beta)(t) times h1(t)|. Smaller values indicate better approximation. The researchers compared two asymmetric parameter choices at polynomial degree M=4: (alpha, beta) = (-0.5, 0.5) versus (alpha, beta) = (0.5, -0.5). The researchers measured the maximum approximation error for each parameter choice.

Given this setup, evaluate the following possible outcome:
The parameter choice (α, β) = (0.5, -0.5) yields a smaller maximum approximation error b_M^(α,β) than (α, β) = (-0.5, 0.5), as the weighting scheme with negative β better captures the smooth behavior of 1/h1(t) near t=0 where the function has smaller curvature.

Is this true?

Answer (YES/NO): YES